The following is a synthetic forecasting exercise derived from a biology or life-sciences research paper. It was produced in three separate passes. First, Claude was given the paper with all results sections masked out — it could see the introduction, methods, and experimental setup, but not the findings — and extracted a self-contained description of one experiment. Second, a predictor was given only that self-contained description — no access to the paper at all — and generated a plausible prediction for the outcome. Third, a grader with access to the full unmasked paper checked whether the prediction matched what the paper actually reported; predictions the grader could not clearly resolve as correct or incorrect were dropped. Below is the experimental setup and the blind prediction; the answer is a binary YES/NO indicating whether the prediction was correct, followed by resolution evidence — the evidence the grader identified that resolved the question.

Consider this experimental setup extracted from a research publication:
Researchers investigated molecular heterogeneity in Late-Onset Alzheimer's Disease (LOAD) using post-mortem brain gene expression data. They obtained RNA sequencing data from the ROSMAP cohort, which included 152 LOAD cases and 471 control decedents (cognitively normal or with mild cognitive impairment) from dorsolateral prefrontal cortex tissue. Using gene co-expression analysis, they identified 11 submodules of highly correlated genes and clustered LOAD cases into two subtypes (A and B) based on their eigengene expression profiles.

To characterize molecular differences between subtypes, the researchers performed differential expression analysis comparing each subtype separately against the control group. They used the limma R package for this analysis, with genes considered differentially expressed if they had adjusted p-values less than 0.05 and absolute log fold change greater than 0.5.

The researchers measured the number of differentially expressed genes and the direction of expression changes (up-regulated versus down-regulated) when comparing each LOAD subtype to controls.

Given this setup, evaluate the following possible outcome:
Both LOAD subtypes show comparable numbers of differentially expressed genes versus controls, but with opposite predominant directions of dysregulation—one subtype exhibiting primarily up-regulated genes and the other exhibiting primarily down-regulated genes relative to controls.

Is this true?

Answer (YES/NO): NO